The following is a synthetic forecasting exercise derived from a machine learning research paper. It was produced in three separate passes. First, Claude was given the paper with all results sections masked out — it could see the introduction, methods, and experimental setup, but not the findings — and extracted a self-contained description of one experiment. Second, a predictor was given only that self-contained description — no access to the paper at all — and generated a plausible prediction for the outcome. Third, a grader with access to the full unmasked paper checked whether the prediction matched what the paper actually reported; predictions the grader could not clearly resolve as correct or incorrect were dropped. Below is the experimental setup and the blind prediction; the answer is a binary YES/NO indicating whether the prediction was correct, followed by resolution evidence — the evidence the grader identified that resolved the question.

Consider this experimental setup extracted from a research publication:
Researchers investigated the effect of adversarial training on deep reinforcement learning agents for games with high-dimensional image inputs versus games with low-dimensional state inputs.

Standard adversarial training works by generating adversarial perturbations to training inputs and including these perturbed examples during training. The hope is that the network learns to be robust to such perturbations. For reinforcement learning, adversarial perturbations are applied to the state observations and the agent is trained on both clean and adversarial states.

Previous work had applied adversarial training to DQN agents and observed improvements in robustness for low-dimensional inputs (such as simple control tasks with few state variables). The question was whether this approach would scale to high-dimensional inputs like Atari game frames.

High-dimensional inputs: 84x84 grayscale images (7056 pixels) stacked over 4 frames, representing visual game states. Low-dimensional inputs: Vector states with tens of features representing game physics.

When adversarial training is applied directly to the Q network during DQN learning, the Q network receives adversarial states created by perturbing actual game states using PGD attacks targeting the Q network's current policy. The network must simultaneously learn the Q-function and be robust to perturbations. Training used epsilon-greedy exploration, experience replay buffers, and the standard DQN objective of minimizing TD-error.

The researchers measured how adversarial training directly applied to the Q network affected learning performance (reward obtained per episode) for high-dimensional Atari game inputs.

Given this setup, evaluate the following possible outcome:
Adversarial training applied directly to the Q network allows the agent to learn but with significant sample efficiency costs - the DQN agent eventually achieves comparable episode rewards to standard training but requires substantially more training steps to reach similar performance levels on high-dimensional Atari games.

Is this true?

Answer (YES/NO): NO